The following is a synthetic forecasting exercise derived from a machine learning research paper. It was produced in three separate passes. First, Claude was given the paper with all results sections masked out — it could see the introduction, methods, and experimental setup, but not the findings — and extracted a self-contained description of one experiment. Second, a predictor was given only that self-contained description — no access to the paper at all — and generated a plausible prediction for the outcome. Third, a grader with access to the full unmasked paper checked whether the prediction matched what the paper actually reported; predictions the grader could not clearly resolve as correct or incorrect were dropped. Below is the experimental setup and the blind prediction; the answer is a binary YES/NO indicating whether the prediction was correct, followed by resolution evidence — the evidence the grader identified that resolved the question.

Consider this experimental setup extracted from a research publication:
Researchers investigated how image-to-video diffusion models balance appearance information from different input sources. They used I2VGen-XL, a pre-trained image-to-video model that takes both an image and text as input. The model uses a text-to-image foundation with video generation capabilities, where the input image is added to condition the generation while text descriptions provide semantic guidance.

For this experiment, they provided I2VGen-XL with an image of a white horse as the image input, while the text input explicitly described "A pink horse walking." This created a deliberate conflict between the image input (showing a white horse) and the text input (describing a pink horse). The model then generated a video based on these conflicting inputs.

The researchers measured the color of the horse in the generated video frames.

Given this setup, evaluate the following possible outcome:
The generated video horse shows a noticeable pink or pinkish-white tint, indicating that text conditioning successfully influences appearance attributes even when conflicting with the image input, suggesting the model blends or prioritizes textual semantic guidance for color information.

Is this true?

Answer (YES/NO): NO